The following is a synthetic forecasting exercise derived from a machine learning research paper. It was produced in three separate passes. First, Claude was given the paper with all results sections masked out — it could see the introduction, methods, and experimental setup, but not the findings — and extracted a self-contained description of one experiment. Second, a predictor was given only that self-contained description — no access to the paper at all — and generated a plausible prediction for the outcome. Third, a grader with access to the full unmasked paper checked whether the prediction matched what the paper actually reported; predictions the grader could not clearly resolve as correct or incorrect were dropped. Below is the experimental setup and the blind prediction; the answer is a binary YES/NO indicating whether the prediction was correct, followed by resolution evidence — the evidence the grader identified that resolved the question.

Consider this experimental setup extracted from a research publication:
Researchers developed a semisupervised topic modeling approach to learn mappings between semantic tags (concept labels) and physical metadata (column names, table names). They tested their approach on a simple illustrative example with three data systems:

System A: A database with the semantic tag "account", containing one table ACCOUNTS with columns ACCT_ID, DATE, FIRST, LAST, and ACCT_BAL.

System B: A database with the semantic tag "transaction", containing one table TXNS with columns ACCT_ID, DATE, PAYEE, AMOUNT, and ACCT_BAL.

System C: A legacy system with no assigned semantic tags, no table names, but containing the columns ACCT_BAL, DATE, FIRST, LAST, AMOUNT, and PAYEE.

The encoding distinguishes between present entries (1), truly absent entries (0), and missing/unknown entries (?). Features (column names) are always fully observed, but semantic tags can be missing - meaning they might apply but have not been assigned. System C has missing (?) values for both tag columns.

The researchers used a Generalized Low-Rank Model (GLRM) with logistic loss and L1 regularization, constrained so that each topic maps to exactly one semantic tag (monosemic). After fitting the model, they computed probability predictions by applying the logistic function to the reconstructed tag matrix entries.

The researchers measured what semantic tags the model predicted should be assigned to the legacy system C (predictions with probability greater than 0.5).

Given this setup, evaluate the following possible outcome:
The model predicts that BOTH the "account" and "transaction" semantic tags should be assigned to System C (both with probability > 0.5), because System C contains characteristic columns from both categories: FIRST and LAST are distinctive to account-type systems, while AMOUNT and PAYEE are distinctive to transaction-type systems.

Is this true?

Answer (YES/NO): YES